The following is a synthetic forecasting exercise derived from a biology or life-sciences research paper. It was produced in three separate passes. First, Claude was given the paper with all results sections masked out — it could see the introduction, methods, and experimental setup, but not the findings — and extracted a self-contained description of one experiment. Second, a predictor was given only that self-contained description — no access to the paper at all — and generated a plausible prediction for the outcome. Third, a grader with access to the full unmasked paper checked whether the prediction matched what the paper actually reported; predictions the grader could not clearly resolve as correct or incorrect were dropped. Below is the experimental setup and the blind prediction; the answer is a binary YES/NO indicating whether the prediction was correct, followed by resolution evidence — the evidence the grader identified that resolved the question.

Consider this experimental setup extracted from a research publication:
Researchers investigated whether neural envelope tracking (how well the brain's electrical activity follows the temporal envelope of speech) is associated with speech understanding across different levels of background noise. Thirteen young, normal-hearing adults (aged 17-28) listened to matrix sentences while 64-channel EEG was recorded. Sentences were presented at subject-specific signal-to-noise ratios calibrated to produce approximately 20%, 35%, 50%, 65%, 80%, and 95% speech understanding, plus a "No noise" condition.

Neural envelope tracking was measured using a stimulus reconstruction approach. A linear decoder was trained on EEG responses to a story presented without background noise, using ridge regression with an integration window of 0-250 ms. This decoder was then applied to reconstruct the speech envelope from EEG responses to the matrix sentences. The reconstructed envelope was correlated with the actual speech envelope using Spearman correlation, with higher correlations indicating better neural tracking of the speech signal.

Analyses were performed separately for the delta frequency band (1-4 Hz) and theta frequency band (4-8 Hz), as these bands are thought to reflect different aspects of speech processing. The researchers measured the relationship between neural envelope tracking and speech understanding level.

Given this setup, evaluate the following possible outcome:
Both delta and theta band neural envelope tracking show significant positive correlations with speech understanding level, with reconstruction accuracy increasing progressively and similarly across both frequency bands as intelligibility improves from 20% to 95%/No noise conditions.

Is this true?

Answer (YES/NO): YES